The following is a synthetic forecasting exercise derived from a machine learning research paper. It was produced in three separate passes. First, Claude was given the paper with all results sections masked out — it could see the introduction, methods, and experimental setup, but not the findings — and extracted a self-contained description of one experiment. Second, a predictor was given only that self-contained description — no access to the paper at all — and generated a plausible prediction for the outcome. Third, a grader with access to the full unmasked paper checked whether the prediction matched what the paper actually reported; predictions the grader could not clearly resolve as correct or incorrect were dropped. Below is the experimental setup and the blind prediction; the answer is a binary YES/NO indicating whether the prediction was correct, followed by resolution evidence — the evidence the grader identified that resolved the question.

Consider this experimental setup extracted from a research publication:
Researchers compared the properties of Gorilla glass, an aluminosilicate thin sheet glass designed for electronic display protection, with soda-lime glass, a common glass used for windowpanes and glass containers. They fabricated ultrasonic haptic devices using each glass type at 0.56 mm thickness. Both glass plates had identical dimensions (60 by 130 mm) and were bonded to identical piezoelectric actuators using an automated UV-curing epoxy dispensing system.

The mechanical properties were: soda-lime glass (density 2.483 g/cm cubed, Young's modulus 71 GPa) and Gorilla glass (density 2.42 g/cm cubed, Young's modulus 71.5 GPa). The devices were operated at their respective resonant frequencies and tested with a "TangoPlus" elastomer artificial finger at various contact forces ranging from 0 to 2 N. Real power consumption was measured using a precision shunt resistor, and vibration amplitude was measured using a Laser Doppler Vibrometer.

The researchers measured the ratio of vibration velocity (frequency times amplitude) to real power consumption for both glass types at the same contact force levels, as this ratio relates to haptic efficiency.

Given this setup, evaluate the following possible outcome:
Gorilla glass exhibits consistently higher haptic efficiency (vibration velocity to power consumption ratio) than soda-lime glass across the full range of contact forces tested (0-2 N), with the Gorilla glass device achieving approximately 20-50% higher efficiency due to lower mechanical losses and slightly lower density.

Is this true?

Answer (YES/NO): NO